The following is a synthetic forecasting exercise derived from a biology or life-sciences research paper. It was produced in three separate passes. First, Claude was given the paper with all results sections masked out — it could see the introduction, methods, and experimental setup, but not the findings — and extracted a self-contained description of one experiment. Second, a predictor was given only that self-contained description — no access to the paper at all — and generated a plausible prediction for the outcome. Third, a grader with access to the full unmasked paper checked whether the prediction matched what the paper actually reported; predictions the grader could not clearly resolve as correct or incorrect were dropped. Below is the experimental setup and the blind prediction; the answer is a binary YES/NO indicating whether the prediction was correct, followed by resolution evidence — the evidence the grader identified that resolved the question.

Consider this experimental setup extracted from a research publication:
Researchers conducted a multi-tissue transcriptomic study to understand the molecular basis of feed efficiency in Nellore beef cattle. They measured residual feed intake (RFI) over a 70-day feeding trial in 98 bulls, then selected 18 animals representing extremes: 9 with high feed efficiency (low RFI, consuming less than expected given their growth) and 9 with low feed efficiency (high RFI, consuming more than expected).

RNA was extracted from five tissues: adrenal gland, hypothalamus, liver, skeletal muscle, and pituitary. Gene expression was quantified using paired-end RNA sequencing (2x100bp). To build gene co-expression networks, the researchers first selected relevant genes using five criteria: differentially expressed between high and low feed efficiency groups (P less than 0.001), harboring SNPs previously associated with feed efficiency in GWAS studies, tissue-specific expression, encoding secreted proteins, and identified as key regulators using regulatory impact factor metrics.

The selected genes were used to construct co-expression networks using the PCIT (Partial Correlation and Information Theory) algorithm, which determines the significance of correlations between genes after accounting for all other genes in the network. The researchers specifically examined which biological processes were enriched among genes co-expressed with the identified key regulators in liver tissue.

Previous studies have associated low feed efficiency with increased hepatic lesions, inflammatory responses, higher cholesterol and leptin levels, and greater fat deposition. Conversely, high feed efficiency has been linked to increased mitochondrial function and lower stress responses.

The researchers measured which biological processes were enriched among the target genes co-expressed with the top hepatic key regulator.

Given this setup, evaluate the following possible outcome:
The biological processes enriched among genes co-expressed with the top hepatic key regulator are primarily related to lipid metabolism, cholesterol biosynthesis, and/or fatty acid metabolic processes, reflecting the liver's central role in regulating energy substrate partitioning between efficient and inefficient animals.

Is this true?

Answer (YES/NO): NO